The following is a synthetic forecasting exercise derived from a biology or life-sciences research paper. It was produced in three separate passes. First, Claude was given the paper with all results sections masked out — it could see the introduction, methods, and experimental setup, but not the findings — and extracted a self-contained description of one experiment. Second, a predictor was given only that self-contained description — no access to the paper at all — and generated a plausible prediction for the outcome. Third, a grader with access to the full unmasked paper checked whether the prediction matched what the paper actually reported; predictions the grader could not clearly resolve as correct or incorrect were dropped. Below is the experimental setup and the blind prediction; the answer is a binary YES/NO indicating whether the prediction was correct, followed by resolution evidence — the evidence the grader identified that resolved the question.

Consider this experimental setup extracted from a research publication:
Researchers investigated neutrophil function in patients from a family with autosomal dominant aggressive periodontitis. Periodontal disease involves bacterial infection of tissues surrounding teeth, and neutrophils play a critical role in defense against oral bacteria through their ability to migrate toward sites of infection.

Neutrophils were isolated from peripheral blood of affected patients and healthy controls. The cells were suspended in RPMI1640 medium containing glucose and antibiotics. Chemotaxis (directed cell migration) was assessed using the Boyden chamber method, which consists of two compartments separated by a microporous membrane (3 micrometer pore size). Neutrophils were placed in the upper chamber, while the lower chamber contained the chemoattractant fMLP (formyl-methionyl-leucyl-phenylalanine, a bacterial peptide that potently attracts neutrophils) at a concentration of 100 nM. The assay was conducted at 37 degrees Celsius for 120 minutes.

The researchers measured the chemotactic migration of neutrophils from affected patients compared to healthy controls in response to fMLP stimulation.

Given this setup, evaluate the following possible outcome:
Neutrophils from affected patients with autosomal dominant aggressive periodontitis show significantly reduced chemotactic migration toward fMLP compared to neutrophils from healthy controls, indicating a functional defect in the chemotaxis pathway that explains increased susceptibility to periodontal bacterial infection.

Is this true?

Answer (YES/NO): YES